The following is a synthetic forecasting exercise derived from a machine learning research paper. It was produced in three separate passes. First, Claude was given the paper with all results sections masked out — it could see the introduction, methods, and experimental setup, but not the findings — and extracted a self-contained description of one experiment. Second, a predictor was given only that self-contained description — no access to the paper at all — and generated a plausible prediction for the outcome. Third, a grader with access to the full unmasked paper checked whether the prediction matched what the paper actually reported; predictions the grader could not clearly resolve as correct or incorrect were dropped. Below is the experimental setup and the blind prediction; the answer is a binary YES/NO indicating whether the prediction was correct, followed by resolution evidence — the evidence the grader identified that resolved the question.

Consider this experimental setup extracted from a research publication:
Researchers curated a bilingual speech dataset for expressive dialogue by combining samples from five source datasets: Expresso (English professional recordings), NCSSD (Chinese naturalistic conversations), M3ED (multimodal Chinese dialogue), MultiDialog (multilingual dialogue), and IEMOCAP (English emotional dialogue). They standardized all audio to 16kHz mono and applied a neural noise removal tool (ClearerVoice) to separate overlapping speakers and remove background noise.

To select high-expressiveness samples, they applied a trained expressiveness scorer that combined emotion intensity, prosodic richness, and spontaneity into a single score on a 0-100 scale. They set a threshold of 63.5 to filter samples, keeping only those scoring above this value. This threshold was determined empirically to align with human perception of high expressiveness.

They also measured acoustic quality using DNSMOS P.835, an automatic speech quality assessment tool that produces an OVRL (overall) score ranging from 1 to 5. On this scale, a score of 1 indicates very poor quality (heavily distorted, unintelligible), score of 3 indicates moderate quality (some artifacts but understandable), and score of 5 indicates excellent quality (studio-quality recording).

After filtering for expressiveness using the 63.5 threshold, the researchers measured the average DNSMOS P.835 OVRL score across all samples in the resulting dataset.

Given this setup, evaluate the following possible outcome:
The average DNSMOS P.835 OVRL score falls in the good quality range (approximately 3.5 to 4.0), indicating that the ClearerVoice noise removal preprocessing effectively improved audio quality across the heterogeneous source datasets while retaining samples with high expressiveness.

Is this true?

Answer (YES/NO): NO